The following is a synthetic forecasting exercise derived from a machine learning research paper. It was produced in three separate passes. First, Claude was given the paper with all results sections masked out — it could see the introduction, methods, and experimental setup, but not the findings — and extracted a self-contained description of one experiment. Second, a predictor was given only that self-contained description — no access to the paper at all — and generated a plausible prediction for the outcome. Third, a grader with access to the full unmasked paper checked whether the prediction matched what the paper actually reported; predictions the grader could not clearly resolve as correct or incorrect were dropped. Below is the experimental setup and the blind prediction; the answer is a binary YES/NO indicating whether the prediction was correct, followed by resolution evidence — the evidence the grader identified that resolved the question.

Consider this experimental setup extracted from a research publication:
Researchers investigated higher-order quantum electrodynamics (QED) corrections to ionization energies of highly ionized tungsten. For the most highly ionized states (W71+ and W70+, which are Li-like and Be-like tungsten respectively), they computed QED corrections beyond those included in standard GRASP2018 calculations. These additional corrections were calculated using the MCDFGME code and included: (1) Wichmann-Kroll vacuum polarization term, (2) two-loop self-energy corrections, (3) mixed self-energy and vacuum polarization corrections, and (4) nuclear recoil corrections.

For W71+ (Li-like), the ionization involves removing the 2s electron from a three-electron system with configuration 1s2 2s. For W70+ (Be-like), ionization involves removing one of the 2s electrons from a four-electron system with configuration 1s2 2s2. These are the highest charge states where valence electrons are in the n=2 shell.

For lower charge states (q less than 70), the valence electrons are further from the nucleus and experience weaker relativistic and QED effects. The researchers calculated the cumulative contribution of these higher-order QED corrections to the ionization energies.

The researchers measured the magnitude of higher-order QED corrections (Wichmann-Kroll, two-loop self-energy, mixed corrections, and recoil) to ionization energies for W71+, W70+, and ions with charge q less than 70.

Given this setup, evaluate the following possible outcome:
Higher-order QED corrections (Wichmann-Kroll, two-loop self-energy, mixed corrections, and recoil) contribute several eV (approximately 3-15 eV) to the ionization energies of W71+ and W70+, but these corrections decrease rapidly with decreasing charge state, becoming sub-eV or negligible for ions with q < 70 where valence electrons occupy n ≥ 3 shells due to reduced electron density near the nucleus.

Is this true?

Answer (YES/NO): NO